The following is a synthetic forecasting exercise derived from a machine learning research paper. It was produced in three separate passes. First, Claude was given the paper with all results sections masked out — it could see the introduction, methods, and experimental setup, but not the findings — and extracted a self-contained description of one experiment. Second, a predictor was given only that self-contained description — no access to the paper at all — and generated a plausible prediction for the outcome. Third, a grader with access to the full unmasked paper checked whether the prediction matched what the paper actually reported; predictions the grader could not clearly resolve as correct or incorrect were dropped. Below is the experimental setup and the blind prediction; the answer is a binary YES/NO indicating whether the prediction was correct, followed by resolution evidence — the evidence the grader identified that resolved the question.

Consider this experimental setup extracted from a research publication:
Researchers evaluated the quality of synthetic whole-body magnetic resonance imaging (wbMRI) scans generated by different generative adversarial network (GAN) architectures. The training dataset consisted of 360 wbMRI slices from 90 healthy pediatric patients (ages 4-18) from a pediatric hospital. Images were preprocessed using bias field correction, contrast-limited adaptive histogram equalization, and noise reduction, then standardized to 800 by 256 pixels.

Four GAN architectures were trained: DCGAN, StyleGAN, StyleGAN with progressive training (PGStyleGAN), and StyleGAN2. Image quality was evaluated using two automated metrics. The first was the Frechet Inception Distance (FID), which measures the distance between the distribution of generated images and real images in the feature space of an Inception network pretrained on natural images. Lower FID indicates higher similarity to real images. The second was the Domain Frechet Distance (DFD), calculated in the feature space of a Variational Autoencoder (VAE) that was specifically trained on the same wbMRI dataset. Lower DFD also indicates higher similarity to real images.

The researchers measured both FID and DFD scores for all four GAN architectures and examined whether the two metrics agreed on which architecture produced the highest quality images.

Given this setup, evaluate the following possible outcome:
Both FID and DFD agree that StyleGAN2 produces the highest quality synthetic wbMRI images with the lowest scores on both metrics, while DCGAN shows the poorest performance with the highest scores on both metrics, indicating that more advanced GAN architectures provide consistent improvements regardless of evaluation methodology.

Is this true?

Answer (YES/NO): NO